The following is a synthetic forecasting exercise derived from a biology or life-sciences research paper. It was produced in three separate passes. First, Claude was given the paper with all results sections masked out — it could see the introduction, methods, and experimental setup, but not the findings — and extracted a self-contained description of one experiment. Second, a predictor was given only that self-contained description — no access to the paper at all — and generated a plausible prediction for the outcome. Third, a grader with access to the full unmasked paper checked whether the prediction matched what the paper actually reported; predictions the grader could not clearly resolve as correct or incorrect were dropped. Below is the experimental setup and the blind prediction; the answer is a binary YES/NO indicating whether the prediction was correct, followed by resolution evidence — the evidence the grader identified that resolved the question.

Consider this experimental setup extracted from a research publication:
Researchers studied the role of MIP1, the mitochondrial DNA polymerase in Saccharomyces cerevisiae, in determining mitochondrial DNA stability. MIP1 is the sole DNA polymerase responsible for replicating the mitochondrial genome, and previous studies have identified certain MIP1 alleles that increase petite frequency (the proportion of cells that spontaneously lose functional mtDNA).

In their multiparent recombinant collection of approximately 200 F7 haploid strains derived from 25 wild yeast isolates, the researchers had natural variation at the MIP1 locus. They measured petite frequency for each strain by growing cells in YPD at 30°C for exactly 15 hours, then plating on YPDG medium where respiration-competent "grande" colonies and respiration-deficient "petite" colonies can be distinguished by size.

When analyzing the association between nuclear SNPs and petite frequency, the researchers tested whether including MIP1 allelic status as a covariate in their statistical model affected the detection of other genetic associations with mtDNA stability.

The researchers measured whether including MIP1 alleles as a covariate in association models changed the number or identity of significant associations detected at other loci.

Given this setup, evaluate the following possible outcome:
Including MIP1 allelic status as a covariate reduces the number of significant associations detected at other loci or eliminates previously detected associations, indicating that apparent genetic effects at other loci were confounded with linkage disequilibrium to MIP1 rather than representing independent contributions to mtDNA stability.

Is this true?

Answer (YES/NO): NO